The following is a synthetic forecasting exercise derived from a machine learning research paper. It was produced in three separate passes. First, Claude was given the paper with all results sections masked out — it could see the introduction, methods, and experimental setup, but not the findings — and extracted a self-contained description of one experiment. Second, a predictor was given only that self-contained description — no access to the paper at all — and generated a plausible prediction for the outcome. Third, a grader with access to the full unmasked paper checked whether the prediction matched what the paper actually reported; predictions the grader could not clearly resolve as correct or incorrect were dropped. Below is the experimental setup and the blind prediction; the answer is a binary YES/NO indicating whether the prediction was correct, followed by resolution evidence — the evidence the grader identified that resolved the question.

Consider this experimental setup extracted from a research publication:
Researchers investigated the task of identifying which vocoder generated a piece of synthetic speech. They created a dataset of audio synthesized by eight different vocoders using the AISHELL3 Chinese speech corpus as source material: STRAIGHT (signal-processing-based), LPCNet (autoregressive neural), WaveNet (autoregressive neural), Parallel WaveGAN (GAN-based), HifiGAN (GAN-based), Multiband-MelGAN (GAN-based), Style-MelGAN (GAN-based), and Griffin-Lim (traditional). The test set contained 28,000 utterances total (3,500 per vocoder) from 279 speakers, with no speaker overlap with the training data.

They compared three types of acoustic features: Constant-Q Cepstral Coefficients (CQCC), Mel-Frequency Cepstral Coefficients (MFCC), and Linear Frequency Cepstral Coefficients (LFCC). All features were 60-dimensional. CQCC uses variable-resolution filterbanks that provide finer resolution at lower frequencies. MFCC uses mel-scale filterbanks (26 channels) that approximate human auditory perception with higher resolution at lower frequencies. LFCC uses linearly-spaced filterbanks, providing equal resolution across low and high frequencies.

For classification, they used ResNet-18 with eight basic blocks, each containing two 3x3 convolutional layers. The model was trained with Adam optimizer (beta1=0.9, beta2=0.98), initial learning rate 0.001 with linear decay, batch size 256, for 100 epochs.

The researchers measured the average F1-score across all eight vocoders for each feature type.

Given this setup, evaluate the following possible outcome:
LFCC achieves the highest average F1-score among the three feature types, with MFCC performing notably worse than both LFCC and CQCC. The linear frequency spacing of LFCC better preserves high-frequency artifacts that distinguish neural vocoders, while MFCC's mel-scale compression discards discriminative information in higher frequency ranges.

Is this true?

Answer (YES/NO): NO